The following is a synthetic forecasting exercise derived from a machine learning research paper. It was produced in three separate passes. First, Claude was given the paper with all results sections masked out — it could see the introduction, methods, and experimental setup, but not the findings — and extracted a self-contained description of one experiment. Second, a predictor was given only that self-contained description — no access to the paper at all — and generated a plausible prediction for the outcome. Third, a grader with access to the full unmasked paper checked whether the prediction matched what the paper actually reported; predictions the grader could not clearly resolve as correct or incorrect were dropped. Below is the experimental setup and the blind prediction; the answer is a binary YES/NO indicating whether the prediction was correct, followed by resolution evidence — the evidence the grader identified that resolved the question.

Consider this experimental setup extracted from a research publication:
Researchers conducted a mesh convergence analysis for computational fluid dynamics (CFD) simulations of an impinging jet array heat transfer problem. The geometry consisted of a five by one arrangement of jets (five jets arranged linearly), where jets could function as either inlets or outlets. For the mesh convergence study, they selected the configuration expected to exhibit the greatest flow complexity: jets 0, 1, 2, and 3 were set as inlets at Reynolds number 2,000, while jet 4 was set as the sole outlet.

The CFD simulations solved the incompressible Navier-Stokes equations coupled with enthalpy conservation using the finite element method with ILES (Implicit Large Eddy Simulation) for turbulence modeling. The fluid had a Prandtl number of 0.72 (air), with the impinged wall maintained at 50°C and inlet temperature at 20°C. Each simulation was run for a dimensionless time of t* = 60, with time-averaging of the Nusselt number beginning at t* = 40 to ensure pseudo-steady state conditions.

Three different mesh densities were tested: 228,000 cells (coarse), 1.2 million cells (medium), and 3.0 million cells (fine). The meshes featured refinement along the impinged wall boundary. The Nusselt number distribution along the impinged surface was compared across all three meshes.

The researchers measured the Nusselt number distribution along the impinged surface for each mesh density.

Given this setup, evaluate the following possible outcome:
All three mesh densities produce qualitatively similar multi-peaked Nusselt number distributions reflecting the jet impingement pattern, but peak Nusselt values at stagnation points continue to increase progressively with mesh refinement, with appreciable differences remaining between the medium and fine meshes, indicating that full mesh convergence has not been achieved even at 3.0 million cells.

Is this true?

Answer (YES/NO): NO